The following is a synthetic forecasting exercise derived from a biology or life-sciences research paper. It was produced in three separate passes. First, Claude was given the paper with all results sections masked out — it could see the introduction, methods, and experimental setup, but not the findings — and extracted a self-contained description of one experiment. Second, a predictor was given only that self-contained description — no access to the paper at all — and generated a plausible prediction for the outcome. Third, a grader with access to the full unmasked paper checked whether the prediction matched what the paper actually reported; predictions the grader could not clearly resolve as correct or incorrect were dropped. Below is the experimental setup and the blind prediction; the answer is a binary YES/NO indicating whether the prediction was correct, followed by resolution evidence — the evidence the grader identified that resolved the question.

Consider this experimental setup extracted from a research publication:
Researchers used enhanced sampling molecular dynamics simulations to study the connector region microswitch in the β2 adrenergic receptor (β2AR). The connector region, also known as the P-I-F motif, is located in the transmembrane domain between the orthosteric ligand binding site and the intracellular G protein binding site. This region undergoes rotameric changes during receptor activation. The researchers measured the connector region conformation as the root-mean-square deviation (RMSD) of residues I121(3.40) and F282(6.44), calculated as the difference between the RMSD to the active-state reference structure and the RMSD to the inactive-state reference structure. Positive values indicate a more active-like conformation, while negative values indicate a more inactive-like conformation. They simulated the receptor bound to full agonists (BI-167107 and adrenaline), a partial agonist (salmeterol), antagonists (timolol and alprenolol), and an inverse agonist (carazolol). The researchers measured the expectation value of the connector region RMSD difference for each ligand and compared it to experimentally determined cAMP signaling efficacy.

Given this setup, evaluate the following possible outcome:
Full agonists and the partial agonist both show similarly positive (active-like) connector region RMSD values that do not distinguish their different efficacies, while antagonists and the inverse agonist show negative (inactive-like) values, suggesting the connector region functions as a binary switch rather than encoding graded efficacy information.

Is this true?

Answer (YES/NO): NO